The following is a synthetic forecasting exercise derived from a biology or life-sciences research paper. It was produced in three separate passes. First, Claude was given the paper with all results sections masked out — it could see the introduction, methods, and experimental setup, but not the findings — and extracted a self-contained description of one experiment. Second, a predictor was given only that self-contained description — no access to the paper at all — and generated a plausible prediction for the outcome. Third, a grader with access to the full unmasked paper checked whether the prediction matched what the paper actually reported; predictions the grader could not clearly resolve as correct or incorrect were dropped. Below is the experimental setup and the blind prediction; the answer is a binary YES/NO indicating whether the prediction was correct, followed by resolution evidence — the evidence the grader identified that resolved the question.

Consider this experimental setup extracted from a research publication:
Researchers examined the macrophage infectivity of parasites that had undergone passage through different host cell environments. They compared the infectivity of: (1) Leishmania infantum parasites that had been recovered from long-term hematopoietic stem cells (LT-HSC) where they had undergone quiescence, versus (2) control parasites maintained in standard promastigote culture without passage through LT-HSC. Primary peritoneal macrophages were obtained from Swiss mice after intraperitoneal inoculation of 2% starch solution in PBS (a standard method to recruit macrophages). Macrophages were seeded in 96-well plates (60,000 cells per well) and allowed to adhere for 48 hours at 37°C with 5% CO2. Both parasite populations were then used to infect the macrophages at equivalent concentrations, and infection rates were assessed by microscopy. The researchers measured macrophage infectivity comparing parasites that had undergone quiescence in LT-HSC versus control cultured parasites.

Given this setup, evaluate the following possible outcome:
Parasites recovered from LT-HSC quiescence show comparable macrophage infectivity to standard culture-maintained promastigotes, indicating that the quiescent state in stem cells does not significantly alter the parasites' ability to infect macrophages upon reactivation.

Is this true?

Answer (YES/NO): NO